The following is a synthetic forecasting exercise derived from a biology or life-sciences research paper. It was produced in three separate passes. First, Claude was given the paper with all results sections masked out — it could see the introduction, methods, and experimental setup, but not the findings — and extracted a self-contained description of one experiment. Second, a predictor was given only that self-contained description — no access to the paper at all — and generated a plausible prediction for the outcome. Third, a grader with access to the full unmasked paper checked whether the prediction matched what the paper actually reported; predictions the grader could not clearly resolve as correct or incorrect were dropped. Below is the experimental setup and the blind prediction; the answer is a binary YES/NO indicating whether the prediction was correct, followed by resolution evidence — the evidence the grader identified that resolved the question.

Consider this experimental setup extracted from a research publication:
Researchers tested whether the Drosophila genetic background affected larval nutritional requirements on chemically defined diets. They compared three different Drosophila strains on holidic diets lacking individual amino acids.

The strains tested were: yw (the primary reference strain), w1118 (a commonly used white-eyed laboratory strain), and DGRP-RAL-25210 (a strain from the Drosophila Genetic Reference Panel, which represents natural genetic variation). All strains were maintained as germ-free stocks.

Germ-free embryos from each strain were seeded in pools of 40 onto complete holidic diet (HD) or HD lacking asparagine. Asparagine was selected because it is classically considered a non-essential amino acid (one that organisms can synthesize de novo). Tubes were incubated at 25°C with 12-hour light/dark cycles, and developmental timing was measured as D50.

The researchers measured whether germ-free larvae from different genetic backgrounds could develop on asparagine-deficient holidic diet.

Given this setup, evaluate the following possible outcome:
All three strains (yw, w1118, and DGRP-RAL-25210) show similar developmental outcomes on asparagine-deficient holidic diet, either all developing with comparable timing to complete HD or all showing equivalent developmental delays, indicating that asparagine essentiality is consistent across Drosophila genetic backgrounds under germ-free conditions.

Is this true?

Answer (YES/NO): NO